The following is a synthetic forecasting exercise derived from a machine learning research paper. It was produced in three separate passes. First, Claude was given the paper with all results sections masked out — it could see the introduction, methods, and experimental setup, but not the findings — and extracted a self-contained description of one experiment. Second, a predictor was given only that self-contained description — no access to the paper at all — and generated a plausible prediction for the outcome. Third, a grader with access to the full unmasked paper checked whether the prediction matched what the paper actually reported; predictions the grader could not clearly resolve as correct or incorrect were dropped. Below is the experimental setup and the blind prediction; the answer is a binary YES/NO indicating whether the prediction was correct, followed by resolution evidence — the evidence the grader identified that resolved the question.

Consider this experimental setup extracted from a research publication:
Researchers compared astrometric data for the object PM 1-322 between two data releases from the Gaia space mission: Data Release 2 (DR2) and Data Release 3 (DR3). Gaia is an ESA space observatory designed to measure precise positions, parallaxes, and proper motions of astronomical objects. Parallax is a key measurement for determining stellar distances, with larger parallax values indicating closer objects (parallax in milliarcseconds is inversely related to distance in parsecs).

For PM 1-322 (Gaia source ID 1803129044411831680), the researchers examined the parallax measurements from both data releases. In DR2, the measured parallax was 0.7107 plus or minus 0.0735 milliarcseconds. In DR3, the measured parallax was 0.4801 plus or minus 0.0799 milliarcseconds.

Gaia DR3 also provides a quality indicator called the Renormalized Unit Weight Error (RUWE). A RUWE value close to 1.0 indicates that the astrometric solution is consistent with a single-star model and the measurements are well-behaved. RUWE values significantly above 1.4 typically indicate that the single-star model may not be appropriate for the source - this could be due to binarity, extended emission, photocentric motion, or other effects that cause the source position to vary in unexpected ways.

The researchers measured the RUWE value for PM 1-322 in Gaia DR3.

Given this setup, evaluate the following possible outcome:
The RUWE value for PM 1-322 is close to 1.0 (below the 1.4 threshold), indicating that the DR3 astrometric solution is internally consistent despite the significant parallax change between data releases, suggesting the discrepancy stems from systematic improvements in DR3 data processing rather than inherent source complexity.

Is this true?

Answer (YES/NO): NO